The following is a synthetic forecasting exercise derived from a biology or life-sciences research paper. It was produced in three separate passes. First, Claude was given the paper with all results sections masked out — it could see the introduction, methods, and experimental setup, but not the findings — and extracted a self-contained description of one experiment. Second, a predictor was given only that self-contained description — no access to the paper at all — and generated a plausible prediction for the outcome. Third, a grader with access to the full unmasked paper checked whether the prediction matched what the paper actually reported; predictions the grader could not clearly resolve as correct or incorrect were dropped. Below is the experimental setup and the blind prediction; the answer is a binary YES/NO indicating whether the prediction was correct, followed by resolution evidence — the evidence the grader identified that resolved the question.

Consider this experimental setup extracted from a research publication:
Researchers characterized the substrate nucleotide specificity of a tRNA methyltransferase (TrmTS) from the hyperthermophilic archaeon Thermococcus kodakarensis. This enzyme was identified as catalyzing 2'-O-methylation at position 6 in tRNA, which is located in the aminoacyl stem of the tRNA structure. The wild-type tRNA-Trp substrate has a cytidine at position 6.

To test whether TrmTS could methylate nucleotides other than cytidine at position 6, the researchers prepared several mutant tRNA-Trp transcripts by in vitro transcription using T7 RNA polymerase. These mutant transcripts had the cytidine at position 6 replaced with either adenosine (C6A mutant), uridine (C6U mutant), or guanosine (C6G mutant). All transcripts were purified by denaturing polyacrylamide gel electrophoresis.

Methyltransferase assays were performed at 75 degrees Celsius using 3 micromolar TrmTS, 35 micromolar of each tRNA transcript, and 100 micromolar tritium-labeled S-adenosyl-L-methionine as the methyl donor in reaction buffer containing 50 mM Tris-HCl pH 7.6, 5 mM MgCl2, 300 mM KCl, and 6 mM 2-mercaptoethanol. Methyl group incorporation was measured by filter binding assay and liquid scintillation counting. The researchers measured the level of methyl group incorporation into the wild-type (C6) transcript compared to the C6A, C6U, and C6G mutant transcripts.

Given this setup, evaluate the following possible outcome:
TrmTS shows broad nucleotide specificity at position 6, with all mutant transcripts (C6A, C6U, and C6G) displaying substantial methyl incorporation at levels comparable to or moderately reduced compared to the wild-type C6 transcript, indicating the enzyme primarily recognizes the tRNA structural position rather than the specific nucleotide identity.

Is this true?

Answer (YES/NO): NO